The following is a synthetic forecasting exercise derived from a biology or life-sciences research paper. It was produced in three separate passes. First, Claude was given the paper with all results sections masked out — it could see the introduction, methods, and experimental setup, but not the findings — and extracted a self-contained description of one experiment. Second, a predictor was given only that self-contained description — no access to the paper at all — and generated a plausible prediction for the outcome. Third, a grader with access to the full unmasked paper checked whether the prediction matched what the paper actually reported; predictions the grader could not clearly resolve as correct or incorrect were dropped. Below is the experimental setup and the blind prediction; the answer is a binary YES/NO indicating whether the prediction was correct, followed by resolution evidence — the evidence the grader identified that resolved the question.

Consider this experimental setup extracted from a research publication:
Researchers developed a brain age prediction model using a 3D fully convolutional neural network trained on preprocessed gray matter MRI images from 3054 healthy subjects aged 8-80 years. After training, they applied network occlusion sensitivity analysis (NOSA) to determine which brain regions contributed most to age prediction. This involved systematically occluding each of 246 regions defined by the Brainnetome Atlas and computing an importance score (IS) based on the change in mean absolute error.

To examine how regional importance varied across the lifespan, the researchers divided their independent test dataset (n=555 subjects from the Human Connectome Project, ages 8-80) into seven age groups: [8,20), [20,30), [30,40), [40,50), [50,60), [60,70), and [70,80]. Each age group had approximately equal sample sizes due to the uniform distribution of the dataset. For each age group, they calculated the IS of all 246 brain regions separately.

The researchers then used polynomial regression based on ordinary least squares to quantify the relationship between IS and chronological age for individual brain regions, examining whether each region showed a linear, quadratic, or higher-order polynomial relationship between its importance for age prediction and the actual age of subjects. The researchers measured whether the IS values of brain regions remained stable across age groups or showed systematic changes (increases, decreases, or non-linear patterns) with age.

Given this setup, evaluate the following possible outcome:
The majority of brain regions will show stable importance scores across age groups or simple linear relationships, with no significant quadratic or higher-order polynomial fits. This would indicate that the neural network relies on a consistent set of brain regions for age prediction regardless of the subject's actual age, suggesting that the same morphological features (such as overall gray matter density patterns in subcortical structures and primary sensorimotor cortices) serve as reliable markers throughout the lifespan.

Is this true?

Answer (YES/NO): NO